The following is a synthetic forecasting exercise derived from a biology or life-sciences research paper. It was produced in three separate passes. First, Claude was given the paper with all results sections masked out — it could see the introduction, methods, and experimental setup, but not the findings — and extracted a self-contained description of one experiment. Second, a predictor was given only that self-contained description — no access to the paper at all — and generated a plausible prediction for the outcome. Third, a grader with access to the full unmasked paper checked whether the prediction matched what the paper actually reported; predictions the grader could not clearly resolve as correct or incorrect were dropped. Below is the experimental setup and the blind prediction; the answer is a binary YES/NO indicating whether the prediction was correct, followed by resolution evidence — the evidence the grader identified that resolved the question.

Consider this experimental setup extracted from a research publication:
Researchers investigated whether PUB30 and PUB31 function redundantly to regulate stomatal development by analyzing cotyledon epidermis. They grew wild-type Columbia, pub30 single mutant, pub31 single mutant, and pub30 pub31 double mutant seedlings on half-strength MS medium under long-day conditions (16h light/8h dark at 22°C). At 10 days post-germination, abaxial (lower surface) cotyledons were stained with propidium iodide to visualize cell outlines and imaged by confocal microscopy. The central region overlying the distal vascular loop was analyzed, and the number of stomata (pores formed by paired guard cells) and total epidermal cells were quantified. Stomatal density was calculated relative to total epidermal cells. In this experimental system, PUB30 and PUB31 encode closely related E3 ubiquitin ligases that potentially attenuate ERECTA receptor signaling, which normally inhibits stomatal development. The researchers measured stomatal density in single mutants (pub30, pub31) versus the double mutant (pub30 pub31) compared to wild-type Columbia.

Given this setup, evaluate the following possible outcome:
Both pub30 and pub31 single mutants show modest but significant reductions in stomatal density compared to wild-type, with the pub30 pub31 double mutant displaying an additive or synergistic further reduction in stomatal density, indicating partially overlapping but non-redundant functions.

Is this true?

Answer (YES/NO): NO